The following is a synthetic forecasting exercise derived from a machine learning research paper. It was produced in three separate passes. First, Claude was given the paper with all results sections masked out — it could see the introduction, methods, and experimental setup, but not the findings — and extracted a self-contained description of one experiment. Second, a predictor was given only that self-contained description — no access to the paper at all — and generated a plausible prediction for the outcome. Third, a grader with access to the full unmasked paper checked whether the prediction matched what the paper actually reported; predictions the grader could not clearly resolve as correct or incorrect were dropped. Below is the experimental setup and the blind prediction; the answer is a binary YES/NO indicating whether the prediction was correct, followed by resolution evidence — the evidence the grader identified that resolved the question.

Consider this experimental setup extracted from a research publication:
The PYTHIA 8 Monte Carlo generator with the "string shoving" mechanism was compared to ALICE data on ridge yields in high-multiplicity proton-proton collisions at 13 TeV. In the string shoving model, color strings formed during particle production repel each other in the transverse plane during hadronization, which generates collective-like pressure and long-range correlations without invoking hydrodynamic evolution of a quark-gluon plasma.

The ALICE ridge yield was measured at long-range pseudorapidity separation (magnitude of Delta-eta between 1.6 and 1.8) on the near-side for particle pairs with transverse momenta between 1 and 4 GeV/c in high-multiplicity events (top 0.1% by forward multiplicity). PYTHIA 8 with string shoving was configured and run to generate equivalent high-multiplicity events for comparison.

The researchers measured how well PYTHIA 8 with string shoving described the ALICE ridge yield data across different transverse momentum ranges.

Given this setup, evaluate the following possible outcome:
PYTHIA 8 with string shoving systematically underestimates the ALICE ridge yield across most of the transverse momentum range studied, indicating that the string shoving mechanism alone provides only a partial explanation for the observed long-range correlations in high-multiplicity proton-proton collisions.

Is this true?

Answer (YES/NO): NO